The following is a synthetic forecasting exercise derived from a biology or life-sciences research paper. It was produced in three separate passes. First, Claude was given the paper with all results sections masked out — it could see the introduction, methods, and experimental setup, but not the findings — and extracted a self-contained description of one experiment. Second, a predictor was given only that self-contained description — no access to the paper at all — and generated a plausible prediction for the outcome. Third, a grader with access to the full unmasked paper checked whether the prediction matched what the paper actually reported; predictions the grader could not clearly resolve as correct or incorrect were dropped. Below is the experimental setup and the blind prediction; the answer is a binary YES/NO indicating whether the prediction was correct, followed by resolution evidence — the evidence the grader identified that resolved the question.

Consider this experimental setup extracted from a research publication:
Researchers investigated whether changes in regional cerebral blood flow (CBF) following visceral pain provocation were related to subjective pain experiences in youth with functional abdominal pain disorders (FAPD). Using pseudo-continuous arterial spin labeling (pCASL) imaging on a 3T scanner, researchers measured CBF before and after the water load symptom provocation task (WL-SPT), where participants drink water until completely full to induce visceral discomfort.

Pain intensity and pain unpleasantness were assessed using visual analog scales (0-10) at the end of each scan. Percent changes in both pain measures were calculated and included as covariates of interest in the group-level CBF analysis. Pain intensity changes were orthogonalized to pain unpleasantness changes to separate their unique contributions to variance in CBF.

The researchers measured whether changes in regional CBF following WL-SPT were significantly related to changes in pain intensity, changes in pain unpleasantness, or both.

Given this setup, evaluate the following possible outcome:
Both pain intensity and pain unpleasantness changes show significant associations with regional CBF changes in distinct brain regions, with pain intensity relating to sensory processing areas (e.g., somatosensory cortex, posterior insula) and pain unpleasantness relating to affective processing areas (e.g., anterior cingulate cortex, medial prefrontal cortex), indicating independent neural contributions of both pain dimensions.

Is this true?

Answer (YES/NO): NO